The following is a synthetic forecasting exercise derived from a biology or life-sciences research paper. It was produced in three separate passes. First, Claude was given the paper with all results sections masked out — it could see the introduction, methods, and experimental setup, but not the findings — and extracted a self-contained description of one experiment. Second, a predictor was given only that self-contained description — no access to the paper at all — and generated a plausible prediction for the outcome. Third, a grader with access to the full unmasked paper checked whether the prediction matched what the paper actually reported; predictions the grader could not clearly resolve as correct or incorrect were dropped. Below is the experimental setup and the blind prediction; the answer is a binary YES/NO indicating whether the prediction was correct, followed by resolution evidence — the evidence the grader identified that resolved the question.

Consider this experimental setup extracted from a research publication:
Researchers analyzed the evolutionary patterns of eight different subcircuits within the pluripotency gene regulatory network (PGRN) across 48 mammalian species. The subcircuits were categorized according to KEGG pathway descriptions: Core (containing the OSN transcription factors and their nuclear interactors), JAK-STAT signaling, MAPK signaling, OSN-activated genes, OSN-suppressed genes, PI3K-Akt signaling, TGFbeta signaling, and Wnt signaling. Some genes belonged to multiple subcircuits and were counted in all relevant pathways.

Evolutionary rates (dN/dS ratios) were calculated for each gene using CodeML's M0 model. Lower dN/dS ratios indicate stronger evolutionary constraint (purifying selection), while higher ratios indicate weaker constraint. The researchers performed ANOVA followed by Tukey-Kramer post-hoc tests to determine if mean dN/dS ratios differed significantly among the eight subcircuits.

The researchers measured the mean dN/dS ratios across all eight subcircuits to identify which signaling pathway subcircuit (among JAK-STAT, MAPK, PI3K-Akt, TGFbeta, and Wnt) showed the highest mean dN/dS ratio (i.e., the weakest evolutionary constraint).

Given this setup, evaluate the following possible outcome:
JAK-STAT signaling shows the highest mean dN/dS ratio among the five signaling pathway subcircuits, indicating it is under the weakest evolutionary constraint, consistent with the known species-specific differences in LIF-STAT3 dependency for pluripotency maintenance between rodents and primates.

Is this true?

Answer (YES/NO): NO